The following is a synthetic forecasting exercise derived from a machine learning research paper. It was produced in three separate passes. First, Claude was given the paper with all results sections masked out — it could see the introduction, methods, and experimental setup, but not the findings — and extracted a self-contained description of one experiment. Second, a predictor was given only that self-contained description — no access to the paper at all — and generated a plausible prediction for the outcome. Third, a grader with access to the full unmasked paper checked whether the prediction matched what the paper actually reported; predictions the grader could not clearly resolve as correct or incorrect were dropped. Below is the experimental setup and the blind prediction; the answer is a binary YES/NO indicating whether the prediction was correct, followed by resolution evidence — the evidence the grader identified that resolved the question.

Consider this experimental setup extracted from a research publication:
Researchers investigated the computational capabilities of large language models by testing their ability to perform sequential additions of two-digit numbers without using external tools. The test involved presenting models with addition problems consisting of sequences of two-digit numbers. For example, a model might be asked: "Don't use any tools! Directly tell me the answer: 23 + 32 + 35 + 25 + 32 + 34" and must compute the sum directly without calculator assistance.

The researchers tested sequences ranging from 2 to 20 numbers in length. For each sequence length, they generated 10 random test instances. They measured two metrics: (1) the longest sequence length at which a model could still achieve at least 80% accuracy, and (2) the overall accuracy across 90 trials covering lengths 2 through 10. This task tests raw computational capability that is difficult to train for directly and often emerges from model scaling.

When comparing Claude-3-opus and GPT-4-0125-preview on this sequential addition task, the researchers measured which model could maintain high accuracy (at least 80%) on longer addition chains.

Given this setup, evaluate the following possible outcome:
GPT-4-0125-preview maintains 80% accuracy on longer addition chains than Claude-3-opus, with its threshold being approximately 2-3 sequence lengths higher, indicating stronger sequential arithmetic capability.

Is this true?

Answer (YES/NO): NO